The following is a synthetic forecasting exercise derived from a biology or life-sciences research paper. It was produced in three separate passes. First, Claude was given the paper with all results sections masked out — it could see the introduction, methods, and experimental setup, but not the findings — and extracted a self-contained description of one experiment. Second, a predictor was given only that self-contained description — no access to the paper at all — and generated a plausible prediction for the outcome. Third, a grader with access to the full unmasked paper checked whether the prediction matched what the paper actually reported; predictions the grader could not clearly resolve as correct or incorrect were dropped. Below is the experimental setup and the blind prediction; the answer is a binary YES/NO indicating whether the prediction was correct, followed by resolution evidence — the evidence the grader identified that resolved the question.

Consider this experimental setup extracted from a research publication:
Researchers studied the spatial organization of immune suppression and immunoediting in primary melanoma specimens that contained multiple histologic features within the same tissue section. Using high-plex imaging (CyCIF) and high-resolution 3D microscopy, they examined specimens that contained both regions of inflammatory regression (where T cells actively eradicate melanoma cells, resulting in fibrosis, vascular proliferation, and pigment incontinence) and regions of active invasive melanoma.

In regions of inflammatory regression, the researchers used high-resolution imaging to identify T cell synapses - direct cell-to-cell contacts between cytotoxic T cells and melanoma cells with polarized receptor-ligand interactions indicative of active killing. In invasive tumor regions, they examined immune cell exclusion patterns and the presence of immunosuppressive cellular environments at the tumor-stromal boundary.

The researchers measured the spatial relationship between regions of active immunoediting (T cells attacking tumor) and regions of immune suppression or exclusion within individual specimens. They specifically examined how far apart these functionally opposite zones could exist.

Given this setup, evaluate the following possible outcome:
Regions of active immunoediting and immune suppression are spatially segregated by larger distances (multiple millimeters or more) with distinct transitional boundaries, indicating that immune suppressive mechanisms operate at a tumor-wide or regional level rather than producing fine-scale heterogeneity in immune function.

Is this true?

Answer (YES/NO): NO